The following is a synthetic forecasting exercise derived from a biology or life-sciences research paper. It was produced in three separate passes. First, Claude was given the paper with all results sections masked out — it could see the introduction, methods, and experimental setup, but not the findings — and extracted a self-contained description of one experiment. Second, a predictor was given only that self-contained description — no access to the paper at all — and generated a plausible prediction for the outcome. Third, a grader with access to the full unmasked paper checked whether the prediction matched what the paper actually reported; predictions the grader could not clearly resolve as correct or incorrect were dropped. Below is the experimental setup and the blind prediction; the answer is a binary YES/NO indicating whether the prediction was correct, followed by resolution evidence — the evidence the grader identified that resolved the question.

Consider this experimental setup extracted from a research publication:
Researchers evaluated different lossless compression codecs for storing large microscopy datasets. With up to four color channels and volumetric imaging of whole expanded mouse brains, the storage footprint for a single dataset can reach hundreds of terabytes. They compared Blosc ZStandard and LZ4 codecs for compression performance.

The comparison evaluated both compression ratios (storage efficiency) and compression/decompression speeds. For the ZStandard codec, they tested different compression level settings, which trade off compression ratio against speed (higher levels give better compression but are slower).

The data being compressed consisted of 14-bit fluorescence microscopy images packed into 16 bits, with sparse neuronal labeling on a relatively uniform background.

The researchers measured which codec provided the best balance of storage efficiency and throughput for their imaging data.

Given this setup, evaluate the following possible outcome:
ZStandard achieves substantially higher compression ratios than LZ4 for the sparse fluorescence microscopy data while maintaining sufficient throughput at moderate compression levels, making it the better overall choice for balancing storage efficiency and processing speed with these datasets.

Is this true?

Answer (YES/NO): YES